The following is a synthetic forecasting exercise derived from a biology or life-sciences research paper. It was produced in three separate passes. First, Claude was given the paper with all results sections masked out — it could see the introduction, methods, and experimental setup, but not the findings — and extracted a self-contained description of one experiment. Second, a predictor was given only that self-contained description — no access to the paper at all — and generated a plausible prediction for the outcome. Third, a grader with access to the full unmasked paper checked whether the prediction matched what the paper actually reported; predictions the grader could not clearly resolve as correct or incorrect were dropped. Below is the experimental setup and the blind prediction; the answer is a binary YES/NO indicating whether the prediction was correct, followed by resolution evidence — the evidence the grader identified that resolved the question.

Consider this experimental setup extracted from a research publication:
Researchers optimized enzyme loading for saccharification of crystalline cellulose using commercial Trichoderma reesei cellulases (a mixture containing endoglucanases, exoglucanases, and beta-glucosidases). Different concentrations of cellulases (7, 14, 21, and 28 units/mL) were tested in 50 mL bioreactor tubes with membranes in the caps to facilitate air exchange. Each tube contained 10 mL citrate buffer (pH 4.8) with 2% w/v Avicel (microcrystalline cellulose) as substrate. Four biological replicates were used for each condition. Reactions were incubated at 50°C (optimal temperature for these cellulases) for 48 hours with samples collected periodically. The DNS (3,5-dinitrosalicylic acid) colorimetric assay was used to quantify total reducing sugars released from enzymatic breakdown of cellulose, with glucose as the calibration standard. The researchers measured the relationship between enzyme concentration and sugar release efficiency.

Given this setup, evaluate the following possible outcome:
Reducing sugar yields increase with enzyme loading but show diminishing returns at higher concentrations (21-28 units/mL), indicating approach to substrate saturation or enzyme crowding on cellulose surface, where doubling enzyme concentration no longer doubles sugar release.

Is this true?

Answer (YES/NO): NO